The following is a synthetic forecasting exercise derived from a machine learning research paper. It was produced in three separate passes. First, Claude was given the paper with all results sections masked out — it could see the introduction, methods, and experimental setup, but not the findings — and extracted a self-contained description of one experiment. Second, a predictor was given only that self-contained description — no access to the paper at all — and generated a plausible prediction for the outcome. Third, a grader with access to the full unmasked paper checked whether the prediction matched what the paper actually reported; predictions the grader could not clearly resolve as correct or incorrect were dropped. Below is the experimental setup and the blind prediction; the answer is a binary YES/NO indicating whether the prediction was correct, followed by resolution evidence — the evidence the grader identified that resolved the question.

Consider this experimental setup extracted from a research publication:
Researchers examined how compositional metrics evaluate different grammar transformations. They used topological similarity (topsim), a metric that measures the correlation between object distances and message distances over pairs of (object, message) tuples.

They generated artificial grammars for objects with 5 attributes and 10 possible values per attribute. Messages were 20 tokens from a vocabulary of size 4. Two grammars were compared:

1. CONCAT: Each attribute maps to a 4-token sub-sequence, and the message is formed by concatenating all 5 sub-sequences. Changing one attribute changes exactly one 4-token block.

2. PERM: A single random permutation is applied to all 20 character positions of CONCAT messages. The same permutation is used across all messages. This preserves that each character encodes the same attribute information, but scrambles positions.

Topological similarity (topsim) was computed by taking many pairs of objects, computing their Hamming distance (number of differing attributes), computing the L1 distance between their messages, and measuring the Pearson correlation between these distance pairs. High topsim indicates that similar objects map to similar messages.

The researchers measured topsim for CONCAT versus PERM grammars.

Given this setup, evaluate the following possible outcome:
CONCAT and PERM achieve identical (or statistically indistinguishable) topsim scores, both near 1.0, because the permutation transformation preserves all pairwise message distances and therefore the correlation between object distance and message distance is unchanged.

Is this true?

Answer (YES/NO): YES